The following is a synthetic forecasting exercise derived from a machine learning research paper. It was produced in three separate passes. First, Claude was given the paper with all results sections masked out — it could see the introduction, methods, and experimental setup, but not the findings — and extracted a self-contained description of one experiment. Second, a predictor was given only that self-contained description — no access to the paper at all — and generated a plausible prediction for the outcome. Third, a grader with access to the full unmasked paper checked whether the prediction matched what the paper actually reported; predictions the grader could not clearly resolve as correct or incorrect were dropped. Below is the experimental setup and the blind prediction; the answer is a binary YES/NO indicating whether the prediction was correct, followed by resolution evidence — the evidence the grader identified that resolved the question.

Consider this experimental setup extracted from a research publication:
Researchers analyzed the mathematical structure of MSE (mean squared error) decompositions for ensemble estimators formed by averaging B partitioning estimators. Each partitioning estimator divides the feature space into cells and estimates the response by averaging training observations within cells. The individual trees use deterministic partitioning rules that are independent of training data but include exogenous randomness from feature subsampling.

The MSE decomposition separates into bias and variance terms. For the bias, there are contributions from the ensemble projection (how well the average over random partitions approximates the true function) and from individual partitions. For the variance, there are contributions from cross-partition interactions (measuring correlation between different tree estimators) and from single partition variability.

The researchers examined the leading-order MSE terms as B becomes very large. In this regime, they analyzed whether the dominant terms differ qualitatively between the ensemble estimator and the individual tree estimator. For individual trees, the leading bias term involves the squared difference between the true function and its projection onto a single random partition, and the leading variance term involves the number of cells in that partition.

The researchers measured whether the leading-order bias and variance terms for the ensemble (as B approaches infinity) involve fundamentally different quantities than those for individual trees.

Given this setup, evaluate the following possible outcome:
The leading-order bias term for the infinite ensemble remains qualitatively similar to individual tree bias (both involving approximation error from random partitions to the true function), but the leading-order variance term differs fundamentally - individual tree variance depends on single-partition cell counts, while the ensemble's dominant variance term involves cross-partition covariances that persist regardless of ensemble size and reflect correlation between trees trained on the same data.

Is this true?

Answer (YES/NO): NO